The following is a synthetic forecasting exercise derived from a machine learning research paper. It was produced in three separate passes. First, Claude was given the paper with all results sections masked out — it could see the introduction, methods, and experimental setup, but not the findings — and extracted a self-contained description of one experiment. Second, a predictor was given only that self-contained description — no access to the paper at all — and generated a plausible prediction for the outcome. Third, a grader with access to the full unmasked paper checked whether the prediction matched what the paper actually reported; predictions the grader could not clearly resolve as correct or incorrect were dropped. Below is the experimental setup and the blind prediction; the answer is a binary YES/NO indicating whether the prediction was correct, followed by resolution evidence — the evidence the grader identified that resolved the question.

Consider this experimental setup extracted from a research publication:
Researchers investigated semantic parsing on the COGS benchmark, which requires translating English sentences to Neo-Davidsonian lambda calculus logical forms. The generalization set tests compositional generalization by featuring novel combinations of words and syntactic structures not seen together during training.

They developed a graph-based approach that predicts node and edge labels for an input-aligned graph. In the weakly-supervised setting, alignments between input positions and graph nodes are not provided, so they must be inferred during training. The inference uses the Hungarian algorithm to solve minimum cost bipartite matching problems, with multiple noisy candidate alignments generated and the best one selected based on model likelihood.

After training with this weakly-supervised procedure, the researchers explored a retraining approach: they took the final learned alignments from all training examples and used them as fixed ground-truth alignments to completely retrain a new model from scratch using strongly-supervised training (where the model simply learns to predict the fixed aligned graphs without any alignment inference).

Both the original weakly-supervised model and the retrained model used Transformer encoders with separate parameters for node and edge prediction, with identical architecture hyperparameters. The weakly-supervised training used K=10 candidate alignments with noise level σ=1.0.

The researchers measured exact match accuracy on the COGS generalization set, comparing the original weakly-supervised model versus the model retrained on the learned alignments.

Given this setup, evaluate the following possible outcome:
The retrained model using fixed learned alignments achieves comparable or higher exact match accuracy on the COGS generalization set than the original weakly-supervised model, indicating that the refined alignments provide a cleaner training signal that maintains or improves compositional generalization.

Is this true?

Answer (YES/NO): YES